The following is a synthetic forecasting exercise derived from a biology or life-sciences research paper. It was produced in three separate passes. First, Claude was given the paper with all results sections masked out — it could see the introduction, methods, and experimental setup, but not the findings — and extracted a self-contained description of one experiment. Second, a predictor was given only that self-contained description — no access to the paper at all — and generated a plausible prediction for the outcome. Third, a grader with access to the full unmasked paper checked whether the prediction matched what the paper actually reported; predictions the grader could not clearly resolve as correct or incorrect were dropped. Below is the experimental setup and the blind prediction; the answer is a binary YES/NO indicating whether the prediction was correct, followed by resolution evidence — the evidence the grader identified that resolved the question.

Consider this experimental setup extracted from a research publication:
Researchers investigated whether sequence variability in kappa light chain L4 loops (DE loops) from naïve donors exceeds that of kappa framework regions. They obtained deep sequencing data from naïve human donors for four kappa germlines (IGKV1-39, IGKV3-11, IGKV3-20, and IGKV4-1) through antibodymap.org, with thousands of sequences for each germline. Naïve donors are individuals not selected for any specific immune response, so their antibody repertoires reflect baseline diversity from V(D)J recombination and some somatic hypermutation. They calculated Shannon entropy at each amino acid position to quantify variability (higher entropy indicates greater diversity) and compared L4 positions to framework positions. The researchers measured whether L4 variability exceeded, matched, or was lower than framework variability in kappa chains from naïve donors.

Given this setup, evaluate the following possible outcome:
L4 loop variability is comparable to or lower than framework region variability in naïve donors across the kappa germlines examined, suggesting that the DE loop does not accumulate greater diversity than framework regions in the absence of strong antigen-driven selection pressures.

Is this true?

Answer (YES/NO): YES